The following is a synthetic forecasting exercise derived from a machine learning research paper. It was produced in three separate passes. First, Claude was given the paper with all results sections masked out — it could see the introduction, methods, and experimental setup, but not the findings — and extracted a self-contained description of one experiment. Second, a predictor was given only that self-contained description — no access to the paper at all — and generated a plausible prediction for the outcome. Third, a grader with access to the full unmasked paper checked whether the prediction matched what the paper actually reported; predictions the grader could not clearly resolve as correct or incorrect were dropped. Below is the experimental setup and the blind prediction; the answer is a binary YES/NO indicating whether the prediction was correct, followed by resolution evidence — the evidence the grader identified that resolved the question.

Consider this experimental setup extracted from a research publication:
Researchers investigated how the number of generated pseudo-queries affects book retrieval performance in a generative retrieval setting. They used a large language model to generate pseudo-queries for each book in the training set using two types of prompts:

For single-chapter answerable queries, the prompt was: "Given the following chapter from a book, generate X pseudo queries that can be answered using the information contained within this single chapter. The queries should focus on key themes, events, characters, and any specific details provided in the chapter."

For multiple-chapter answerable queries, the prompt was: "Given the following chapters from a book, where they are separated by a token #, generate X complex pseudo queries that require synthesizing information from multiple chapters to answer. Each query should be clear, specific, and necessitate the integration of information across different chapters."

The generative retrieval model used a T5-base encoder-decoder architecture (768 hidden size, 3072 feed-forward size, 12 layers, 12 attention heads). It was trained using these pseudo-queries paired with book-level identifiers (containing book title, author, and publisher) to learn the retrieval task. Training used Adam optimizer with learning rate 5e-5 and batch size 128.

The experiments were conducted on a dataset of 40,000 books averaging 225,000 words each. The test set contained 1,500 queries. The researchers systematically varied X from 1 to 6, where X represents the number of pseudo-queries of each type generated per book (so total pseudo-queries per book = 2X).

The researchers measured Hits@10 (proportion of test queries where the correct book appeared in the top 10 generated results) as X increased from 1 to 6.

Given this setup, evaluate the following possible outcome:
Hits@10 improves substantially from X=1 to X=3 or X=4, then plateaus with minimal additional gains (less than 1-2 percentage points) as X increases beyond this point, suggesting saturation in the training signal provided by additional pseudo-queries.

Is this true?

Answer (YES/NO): NO